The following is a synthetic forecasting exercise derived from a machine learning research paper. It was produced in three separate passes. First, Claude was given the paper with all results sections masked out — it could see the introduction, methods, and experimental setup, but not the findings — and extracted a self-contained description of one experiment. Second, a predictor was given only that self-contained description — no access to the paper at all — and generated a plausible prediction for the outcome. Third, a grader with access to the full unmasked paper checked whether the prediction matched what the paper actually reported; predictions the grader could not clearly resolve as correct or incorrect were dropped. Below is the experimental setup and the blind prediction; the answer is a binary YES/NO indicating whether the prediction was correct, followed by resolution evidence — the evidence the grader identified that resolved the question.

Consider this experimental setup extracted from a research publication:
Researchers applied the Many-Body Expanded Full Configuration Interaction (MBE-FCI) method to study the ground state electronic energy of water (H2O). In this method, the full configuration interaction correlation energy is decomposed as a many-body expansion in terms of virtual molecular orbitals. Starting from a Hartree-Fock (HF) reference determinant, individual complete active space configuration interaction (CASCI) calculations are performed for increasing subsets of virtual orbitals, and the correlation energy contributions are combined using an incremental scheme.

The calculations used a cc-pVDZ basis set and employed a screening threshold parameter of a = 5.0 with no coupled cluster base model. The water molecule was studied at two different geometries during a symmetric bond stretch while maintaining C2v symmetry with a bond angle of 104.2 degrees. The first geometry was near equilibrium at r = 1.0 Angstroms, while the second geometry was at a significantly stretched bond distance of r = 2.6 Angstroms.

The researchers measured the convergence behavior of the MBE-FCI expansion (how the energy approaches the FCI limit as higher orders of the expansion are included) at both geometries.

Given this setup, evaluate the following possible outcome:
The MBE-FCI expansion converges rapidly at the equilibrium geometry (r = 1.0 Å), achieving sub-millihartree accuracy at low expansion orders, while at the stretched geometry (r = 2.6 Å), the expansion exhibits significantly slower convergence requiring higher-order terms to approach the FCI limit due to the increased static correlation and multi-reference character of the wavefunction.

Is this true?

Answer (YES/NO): NO